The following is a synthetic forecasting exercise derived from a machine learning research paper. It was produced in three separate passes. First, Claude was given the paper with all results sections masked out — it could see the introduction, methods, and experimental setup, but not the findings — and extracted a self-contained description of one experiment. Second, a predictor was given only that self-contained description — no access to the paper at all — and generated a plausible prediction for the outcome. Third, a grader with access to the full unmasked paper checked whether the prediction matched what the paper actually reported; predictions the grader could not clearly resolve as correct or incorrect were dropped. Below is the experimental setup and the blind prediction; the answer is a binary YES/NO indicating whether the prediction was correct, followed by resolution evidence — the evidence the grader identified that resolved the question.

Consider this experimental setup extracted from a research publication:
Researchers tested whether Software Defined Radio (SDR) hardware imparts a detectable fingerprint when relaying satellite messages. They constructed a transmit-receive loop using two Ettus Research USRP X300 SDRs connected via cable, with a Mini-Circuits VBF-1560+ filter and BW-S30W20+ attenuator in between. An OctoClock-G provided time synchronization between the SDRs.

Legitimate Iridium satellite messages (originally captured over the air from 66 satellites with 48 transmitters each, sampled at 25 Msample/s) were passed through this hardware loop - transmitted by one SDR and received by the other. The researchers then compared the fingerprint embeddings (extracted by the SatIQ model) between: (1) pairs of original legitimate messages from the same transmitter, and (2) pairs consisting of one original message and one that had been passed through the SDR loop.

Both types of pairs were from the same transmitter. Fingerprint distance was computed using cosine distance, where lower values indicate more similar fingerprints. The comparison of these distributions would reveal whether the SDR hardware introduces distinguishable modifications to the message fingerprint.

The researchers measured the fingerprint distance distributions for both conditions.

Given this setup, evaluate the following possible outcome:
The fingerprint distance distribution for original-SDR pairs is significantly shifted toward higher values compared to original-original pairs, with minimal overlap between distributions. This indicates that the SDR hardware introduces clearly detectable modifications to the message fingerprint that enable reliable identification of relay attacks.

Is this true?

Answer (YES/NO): NO